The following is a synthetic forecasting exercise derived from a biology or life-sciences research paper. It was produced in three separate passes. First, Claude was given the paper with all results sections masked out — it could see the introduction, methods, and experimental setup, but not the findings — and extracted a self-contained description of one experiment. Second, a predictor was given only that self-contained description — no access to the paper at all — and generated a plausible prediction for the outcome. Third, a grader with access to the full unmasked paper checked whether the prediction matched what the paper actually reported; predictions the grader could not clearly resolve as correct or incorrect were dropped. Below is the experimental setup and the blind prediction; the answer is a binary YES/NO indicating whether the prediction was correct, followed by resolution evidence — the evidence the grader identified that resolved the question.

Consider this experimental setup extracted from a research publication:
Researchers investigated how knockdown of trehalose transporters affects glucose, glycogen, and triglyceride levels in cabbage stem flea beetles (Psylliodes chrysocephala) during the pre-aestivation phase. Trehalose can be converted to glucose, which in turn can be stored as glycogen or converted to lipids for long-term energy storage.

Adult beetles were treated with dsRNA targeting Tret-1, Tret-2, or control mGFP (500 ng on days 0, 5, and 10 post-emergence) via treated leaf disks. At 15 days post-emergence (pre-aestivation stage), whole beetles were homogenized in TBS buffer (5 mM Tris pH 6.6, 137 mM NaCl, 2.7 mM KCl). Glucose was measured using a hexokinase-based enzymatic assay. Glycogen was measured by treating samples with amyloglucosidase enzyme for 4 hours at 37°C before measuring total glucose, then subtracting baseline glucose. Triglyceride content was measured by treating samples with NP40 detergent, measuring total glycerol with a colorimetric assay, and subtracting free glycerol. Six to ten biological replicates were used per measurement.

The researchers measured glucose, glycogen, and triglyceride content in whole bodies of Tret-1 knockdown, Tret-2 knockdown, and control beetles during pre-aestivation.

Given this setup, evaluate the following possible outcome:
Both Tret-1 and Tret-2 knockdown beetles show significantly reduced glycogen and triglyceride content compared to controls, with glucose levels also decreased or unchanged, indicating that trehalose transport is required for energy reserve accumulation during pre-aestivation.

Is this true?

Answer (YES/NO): NO